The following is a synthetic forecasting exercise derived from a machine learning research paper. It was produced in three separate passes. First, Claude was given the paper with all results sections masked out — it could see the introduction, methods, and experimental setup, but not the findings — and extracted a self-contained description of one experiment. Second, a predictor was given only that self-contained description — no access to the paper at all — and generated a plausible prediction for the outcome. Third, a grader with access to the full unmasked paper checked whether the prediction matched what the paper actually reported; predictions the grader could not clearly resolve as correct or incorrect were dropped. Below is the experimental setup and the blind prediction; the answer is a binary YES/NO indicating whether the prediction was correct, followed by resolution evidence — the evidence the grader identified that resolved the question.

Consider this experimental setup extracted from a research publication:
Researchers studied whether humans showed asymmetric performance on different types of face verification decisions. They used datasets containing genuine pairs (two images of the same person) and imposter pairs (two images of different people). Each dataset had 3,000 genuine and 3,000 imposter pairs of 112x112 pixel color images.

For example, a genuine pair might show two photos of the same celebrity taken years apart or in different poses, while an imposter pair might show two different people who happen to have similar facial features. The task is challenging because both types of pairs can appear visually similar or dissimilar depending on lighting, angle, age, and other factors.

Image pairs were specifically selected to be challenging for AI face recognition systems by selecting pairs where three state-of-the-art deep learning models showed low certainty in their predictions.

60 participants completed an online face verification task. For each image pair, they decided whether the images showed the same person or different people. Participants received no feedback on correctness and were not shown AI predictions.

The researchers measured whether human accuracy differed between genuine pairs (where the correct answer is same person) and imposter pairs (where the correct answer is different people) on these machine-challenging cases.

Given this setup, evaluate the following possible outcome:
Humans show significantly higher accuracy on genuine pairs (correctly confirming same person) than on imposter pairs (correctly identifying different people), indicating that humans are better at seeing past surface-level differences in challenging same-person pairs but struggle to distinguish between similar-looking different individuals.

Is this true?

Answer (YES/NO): NO